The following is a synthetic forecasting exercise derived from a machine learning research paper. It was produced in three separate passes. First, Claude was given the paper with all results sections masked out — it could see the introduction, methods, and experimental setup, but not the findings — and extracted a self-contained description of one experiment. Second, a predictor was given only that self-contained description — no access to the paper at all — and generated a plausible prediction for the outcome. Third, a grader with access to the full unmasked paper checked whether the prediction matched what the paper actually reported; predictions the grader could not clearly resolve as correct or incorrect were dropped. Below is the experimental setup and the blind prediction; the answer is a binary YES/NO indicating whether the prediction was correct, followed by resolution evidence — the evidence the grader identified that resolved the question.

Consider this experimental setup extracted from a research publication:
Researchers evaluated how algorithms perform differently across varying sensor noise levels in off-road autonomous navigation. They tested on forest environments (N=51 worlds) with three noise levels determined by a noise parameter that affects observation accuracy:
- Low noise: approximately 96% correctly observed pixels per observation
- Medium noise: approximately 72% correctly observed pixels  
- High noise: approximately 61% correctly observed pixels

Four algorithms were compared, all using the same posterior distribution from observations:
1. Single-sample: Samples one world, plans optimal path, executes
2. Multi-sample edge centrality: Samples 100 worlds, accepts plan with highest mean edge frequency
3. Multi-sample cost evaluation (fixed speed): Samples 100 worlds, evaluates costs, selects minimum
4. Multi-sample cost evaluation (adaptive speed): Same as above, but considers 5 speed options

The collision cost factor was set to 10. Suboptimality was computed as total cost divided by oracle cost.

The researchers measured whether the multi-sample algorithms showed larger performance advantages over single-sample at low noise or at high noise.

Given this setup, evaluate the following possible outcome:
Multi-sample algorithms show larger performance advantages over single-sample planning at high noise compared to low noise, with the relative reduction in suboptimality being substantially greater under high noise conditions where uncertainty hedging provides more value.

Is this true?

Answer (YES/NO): NO